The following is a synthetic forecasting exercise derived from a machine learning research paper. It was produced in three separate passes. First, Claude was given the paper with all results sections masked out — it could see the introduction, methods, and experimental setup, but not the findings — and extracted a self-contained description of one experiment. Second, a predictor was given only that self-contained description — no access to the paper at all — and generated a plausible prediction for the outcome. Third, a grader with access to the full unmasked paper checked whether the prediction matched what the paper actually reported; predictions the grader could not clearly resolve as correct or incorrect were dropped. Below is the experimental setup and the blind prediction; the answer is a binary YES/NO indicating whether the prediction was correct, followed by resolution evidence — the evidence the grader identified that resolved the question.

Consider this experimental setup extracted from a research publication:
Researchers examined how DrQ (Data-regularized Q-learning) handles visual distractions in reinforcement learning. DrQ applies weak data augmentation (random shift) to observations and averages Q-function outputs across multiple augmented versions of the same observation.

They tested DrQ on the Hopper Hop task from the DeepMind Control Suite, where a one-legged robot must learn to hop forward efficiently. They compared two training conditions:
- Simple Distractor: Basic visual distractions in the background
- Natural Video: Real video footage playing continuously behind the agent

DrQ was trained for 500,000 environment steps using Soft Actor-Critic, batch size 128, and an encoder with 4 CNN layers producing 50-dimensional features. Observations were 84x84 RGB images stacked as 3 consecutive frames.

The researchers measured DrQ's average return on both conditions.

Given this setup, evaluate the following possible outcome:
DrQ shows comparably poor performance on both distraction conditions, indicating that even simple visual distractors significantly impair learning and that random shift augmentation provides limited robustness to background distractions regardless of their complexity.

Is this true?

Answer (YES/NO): NO